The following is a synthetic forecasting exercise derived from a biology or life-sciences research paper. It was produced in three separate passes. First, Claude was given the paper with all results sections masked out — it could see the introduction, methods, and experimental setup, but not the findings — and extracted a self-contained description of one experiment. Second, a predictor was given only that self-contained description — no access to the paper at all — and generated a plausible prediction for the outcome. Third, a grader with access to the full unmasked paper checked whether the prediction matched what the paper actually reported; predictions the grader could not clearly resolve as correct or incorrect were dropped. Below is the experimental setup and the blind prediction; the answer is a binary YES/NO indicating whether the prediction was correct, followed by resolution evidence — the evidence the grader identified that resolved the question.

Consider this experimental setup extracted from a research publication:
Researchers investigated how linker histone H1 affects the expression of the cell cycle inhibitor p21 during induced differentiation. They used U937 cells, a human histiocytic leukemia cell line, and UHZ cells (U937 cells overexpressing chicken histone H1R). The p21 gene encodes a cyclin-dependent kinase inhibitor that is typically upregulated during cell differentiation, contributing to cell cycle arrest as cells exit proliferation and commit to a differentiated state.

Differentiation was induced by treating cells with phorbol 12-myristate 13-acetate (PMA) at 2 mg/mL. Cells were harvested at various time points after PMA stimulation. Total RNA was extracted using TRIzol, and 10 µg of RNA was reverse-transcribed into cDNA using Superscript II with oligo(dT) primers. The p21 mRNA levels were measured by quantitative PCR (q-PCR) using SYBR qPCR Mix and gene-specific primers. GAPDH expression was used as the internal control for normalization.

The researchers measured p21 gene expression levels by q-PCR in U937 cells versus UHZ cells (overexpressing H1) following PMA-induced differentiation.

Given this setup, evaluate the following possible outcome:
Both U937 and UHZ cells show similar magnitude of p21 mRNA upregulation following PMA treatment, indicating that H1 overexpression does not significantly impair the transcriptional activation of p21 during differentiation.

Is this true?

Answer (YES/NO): NO